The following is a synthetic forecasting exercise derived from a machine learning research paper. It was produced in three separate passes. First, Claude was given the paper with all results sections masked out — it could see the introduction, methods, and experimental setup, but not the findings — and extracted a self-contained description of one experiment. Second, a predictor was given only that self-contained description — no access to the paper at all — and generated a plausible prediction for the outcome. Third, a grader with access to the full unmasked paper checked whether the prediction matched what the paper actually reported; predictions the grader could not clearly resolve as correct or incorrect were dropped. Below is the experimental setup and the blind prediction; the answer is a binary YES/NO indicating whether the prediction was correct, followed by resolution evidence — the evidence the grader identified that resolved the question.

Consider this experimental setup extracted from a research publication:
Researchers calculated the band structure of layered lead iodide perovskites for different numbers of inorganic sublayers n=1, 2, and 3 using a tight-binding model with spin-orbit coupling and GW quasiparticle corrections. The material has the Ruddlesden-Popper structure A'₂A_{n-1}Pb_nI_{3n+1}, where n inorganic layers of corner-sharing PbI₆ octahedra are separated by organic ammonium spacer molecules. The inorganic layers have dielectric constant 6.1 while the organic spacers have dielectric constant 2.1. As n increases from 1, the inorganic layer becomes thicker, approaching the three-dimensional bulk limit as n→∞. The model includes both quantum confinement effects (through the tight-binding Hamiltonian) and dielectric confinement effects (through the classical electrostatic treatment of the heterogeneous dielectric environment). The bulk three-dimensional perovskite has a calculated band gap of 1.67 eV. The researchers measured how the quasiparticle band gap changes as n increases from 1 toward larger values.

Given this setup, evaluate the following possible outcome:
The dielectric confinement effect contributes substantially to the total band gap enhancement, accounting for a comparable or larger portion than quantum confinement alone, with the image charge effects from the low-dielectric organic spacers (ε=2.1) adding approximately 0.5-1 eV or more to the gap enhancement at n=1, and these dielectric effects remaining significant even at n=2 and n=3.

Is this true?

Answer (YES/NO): NO